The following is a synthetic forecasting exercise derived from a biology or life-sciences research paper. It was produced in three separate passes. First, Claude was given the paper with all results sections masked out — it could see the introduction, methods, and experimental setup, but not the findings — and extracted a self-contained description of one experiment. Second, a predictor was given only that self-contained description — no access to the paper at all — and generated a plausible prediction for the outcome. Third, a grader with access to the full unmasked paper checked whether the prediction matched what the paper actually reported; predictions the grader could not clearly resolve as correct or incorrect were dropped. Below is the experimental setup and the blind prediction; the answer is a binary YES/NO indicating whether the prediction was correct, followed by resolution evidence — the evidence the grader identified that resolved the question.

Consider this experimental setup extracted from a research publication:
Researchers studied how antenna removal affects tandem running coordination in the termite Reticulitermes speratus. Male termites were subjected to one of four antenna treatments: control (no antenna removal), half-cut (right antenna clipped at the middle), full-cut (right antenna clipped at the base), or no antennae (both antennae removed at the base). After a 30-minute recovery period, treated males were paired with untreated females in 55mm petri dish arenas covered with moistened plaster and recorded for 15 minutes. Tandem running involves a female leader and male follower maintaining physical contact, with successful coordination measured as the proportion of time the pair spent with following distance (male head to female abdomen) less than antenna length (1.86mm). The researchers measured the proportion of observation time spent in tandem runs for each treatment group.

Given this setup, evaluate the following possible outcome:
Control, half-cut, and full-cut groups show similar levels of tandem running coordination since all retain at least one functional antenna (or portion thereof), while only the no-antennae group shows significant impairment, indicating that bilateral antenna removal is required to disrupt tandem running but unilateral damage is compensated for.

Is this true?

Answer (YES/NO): NO